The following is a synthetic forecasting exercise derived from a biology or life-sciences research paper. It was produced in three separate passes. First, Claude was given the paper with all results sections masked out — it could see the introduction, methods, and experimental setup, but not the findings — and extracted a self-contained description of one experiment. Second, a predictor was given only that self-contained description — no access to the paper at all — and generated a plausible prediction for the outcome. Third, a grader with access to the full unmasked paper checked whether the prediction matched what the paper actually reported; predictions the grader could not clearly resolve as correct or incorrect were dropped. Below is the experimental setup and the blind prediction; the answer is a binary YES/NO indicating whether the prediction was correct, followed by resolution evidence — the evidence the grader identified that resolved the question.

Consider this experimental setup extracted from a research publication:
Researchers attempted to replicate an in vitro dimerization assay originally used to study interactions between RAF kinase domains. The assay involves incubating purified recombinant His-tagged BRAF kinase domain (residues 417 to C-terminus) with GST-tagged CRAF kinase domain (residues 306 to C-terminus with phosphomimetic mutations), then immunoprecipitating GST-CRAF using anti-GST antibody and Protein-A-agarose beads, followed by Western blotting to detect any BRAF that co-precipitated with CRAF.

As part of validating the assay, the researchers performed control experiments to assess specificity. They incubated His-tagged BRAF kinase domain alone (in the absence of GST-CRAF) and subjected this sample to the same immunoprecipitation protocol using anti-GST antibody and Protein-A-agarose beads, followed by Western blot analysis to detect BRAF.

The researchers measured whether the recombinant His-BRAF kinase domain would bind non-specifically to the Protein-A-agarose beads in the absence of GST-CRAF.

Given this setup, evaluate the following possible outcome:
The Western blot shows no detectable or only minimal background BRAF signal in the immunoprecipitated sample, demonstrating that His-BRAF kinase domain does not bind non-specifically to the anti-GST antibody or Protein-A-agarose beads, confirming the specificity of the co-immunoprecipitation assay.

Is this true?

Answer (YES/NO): NO